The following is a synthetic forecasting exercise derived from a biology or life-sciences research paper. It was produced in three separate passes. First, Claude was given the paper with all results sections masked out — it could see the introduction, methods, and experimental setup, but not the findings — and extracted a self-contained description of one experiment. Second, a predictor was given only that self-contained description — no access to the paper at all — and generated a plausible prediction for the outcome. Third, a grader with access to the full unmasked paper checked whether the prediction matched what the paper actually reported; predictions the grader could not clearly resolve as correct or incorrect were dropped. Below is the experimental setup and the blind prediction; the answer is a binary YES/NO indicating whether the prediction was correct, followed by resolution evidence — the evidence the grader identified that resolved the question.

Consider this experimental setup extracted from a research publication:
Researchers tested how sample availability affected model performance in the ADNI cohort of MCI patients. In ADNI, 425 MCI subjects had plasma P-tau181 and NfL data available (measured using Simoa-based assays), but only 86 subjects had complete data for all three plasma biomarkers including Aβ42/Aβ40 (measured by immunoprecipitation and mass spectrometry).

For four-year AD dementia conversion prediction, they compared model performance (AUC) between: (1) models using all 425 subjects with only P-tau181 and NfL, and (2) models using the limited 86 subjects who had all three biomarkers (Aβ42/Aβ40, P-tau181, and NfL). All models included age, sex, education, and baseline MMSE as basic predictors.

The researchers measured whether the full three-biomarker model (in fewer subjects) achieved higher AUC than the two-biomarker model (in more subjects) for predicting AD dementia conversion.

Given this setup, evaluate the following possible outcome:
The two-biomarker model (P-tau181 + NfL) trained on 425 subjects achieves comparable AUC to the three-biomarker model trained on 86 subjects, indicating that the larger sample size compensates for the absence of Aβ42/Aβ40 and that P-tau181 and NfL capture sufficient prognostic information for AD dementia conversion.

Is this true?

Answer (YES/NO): YES